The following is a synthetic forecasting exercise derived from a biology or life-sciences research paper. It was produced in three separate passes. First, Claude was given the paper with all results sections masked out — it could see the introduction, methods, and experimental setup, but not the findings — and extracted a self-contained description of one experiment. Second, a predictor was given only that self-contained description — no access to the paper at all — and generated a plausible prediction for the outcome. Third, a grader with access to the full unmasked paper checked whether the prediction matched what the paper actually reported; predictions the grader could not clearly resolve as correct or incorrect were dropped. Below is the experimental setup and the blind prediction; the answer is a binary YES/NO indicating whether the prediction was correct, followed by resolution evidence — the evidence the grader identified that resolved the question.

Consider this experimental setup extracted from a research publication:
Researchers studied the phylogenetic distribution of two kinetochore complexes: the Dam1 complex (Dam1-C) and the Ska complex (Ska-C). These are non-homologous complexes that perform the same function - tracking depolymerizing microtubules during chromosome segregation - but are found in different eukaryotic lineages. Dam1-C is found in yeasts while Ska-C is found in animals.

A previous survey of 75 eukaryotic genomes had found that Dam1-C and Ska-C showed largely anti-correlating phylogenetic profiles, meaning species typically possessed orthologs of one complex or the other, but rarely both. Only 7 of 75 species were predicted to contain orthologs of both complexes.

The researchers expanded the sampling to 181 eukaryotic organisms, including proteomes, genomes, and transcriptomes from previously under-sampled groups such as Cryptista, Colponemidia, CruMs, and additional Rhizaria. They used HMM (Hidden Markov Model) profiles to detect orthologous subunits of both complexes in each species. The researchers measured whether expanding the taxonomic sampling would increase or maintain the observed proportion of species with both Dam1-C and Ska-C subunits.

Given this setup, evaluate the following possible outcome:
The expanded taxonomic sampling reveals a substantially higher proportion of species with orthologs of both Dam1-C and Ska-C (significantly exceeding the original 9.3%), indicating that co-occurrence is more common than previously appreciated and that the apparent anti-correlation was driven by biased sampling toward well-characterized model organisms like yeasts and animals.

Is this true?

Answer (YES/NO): NO